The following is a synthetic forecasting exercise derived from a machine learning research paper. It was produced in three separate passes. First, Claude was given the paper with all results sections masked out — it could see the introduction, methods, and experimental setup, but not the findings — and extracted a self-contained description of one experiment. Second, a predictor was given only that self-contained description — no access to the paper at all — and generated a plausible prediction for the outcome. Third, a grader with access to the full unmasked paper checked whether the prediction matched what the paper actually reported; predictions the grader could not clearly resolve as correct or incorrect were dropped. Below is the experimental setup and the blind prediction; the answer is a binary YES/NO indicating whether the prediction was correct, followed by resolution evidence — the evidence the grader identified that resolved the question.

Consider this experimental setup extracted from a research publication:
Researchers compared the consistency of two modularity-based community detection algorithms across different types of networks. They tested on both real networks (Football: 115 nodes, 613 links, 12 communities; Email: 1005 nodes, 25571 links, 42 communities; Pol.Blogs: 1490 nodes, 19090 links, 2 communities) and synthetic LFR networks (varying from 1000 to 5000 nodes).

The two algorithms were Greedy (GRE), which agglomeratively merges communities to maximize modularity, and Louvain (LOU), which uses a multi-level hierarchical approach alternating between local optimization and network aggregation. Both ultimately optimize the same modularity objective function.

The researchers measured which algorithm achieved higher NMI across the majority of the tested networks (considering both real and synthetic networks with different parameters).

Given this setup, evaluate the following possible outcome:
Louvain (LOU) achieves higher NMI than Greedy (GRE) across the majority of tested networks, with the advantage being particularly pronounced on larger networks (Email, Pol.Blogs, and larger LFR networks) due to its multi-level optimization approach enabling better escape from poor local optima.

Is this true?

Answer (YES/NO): NO